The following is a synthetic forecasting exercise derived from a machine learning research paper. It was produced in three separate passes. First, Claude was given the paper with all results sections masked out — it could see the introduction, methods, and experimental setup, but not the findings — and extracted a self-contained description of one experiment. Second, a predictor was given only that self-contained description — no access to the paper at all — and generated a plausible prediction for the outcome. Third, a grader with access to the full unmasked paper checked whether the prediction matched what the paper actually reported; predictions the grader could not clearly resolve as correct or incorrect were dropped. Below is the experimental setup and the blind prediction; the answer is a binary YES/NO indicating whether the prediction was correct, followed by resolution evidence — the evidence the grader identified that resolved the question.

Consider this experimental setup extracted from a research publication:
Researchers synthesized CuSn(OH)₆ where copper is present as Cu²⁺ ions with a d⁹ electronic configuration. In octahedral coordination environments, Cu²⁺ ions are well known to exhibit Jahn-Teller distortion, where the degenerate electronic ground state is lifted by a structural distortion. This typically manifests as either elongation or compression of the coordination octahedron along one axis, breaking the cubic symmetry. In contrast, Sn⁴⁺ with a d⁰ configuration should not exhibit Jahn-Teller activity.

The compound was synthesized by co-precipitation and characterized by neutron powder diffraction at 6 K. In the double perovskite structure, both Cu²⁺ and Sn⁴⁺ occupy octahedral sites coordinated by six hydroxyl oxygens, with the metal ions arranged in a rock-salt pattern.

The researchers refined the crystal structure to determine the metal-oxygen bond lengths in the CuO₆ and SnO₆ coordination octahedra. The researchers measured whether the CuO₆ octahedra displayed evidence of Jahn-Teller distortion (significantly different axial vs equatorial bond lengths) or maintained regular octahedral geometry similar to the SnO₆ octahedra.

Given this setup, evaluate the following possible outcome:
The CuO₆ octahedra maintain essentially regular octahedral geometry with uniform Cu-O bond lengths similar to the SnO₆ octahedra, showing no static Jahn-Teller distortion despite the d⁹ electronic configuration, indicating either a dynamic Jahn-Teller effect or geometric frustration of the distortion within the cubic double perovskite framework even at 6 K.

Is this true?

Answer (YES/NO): NO